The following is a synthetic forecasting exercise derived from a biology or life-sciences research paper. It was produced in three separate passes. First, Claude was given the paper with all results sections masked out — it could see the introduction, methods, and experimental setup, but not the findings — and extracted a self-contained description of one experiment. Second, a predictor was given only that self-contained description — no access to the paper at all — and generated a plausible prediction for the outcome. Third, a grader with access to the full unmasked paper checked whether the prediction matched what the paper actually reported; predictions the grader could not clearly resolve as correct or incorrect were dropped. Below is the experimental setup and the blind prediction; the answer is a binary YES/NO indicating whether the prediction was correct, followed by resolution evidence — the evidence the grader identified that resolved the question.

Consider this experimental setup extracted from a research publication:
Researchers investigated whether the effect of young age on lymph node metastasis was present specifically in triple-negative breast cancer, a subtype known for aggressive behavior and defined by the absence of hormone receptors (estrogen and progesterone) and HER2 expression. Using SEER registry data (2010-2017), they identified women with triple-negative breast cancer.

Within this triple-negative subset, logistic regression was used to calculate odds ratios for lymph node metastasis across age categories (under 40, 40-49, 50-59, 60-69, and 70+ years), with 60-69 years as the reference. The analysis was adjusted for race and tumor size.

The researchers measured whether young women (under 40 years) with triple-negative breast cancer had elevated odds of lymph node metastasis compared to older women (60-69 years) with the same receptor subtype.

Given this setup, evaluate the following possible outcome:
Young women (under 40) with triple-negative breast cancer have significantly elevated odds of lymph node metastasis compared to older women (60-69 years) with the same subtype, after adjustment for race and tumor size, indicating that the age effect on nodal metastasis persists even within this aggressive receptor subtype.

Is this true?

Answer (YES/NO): NO